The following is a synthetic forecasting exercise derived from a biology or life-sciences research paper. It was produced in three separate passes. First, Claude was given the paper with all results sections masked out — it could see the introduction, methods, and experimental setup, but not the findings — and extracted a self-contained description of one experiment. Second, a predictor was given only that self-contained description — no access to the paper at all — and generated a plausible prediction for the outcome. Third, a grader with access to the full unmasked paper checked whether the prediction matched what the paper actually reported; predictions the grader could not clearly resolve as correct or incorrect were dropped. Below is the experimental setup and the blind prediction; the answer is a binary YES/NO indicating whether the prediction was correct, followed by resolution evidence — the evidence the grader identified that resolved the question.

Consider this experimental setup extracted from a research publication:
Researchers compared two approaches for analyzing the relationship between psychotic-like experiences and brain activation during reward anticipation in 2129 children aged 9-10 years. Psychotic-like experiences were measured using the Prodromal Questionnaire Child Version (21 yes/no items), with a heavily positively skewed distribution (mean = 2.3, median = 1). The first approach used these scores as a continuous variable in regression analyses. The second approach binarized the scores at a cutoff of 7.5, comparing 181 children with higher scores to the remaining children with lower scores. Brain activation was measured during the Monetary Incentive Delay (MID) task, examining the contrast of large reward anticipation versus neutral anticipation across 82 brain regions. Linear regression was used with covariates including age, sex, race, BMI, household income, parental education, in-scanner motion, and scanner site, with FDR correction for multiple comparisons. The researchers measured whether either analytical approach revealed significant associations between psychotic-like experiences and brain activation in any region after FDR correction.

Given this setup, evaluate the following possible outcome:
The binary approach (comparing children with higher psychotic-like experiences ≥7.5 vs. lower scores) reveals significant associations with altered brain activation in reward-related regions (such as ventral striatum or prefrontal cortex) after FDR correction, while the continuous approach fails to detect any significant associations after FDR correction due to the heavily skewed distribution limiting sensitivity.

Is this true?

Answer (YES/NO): NO